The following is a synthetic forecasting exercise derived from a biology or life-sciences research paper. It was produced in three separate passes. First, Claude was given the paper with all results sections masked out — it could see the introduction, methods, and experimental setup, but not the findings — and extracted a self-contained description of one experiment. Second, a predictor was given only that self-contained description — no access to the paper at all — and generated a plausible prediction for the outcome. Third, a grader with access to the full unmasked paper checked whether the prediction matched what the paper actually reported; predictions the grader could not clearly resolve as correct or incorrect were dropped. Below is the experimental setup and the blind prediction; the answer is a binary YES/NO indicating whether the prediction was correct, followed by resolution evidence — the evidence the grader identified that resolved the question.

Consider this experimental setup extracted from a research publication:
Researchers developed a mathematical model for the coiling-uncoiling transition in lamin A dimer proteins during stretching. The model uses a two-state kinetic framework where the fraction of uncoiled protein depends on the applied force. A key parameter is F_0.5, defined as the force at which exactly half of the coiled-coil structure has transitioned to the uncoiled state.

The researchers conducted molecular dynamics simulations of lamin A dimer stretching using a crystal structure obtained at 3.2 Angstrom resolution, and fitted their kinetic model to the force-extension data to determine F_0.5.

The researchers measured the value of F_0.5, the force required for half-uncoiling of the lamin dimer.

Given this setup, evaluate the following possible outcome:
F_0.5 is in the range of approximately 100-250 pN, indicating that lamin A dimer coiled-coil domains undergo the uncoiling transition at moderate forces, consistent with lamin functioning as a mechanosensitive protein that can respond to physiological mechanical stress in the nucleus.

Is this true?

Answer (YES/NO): YES